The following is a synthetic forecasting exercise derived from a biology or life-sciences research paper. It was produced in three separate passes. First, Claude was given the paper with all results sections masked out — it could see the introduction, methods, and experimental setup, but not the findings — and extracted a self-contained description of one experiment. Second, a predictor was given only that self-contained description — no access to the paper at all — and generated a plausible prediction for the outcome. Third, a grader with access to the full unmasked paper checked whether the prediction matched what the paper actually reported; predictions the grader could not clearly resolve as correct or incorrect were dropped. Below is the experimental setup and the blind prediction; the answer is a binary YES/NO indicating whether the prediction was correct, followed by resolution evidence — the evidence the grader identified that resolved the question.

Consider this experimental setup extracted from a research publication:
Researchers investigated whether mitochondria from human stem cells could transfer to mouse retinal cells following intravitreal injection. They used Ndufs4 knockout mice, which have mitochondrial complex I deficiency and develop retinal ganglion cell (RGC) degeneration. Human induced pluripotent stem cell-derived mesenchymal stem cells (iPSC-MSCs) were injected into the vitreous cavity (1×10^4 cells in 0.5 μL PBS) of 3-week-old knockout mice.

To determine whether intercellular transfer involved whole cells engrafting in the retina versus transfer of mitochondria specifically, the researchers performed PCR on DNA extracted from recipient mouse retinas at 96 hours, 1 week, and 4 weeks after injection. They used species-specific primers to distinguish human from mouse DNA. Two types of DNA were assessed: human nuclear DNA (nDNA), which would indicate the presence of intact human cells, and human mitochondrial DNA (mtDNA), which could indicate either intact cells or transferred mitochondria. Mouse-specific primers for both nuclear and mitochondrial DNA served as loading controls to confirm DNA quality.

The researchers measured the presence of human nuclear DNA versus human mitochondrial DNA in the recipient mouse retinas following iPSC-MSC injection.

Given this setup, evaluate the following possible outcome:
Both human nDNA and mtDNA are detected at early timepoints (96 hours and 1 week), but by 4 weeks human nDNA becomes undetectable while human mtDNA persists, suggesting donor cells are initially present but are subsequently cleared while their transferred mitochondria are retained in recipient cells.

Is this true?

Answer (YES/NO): NO